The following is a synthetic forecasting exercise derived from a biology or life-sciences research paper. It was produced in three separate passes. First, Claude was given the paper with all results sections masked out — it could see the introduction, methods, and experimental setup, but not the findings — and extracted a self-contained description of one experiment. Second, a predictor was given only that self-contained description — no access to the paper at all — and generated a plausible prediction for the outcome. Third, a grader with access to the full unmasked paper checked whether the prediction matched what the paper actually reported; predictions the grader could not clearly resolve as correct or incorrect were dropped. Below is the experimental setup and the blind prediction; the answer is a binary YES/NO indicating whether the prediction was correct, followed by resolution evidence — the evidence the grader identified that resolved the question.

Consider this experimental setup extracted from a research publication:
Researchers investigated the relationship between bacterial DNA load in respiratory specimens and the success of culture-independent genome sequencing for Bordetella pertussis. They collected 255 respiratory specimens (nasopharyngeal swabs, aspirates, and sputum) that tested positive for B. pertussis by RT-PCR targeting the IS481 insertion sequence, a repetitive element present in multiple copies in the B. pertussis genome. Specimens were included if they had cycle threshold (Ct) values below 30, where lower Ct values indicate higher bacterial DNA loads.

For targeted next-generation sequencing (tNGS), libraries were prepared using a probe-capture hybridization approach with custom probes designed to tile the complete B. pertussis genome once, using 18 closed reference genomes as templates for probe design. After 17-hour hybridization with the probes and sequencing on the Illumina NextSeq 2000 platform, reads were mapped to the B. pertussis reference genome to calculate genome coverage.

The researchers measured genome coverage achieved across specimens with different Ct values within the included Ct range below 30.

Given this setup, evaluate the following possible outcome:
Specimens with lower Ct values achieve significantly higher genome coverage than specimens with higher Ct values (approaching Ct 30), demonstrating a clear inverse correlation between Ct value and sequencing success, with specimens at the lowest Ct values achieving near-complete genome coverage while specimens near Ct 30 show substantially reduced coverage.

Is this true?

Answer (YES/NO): YES